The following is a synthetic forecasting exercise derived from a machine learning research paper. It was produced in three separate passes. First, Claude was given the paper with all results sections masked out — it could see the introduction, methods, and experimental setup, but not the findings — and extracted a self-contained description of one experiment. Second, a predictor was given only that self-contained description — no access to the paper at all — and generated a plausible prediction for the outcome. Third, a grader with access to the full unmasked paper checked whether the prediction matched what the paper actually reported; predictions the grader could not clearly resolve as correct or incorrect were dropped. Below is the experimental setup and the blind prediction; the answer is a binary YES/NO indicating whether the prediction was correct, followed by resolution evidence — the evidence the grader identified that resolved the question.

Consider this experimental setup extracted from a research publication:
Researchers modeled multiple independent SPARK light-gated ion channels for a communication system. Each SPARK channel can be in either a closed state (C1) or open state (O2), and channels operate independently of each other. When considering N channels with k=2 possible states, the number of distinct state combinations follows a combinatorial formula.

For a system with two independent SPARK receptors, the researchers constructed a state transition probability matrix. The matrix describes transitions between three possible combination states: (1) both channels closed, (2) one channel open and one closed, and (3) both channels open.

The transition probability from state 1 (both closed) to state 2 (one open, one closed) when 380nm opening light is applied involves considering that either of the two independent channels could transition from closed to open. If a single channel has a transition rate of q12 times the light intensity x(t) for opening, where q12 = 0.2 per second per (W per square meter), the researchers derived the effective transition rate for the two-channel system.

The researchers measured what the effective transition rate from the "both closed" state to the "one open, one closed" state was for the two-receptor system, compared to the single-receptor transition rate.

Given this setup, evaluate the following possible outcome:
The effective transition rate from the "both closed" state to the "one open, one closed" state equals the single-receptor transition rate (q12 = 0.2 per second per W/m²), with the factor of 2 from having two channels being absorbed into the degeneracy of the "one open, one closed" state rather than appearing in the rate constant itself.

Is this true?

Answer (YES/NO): NO